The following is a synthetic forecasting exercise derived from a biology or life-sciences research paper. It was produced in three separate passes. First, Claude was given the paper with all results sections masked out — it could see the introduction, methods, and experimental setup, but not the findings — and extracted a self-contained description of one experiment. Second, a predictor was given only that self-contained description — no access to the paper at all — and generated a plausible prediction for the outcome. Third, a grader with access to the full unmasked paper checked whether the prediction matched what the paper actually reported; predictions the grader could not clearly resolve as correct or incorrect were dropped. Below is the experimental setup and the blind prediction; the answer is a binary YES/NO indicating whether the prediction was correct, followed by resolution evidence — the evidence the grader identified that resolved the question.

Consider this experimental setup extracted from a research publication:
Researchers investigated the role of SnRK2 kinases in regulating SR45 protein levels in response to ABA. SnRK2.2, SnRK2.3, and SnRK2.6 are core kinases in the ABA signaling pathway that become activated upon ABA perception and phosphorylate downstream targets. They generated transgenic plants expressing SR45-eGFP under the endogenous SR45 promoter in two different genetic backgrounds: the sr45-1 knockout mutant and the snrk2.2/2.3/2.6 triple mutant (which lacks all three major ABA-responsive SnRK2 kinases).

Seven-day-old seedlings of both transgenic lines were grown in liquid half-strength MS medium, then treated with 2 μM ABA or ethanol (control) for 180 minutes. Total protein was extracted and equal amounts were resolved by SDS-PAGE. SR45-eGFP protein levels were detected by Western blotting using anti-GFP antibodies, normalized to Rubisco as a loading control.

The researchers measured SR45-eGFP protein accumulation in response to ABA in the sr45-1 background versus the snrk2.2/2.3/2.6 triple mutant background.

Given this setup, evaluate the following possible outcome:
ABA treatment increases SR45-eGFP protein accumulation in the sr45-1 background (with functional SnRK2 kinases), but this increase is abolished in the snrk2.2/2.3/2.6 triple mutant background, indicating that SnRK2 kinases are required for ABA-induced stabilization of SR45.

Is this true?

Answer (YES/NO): YES